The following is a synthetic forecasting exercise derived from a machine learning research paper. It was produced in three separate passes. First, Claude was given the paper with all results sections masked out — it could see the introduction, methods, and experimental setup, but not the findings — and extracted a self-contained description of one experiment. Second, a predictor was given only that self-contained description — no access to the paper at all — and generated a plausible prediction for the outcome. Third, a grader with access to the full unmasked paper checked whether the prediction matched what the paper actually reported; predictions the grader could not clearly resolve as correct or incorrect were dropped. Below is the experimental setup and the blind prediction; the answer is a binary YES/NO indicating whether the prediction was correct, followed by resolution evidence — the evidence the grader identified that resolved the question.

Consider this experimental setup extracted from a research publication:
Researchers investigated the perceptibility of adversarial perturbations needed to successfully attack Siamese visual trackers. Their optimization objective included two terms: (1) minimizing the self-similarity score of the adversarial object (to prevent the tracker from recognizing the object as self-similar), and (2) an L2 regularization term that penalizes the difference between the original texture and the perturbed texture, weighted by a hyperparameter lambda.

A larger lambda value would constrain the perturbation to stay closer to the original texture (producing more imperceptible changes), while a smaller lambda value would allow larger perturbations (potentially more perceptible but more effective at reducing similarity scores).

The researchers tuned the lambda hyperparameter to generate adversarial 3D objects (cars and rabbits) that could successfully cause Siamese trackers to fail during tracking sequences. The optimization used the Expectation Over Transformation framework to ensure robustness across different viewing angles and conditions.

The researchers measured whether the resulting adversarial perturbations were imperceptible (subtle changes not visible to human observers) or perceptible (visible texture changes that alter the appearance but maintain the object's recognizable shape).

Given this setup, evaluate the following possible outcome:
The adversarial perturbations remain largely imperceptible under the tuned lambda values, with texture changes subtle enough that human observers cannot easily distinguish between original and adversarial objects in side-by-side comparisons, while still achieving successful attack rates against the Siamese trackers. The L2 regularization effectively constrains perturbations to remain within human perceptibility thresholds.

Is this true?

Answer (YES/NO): NO